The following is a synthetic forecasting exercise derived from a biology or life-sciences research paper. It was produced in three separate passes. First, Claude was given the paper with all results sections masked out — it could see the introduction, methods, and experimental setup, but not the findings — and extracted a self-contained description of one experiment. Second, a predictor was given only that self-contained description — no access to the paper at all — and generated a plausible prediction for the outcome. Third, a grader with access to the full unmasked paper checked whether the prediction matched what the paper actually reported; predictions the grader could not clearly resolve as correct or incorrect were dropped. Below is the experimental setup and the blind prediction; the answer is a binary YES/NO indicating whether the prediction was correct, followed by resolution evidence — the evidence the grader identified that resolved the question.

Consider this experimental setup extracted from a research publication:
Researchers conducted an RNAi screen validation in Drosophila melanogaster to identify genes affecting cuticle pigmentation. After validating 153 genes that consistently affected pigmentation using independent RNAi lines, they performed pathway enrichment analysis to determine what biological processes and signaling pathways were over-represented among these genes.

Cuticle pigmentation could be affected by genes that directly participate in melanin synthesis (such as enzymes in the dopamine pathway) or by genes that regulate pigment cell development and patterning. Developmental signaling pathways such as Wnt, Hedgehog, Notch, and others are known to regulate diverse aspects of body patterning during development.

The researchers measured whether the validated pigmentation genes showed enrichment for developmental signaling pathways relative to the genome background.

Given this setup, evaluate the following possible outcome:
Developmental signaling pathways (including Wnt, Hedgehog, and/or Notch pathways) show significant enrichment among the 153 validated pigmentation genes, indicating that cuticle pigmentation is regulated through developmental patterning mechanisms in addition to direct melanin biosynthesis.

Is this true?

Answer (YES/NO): NO